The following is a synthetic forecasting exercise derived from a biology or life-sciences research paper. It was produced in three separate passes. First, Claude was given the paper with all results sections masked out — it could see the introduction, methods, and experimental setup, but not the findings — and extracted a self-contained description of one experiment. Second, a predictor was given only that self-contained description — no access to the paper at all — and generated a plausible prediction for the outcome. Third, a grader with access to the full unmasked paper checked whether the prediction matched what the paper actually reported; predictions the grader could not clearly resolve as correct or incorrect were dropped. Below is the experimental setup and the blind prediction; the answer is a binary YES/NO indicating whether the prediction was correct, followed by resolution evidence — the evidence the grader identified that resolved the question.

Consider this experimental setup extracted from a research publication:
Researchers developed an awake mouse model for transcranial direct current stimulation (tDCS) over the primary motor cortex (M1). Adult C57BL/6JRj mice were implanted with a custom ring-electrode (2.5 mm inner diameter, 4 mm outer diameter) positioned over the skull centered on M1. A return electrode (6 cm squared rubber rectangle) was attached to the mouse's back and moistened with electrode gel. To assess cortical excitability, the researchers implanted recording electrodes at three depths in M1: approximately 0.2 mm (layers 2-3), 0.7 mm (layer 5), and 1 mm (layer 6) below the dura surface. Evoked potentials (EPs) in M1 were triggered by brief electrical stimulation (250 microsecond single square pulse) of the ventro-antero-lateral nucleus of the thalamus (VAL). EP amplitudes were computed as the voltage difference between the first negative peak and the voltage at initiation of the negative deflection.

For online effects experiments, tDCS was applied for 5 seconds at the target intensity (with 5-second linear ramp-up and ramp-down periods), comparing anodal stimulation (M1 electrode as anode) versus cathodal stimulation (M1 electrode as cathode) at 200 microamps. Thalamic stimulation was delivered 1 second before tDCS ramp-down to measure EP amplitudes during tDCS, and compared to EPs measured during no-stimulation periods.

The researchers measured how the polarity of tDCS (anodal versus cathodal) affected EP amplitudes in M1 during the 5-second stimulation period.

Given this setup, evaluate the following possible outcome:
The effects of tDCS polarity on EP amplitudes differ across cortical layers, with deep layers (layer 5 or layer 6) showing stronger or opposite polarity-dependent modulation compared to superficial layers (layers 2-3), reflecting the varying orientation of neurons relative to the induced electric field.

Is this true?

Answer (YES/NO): NO